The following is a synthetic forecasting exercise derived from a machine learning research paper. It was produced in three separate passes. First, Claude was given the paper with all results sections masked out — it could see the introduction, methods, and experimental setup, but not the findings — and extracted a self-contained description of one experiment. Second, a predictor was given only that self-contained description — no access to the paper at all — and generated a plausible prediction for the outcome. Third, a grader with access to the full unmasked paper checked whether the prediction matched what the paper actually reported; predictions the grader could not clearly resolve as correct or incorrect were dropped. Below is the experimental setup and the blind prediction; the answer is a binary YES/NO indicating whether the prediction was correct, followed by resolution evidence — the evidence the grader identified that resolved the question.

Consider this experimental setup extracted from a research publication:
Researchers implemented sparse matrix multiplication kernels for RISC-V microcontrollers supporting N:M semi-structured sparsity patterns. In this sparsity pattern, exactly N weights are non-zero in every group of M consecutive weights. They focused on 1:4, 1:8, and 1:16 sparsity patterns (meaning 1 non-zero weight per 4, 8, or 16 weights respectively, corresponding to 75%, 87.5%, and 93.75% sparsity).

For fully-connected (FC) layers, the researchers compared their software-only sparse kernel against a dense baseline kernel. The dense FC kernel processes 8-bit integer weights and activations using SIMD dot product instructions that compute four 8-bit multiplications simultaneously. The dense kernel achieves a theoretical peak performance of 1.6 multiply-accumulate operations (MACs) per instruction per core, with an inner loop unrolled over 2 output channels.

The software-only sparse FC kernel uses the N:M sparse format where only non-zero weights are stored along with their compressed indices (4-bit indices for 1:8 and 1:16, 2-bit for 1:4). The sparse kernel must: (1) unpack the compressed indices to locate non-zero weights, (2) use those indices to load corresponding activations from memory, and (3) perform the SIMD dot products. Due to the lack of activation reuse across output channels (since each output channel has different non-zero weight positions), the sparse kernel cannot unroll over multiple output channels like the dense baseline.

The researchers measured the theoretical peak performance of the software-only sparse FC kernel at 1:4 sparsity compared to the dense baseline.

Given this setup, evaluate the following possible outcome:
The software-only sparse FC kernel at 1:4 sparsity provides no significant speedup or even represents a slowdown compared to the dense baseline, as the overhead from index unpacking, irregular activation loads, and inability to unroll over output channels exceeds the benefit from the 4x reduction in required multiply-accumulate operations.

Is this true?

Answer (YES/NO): YES